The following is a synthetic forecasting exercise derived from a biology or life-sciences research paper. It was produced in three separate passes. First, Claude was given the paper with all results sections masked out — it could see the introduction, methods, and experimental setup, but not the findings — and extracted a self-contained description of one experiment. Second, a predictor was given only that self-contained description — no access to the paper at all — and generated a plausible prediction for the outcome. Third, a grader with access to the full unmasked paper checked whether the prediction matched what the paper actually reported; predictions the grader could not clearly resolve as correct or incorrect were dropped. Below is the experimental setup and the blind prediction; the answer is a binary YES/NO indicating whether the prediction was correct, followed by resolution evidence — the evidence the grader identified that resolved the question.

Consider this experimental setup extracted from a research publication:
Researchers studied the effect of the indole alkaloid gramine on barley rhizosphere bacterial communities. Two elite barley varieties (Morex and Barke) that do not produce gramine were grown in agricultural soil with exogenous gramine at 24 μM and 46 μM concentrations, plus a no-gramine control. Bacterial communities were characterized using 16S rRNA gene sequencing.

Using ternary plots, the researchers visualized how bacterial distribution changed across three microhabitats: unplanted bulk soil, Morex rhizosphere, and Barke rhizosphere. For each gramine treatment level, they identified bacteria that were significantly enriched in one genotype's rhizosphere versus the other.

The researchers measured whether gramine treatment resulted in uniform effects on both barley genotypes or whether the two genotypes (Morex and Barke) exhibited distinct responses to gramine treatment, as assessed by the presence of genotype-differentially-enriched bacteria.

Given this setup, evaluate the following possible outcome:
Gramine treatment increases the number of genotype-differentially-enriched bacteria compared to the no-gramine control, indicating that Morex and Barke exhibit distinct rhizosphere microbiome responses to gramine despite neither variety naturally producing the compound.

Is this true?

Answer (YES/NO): NO